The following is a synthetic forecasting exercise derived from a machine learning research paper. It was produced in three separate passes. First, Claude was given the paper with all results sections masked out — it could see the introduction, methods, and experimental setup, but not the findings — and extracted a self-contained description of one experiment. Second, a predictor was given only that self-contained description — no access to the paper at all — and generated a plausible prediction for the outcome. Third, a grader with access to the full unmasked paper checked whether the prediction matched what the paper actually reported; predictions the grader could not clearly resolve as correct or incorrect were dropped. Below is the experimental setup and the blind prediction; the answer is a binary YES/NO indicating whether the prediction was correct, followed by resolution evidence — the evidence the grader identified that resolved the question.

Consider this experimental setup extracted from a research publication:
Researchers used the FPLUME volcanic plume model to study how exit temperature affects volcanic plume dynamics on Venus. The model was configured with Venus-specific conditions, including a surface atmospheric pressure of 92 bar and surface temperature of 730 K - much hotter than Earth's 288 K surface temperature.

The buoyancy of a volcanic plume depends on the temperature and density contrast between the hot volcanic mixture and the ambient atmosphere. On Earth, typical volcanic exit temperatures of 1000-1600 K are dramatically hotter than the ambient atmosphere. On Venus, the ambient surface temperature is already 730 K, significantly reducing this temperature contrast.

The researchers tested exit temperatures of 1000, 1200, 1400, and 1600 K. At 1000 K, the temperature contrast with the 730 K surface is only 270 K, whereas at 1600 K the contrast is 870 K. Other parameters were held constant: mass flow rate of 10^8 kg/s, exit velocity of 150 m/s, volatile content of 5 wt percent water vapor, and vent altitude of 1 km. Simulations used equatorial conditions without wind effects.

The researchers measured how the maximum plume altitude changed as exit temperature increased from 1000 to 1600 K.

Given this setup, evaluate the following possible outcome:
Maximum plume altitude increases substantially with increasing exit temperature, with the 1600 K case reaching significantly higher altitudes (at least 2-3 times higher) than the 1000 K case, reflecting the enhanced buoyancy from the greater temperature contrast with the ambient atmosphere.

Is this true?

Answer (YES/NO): NO